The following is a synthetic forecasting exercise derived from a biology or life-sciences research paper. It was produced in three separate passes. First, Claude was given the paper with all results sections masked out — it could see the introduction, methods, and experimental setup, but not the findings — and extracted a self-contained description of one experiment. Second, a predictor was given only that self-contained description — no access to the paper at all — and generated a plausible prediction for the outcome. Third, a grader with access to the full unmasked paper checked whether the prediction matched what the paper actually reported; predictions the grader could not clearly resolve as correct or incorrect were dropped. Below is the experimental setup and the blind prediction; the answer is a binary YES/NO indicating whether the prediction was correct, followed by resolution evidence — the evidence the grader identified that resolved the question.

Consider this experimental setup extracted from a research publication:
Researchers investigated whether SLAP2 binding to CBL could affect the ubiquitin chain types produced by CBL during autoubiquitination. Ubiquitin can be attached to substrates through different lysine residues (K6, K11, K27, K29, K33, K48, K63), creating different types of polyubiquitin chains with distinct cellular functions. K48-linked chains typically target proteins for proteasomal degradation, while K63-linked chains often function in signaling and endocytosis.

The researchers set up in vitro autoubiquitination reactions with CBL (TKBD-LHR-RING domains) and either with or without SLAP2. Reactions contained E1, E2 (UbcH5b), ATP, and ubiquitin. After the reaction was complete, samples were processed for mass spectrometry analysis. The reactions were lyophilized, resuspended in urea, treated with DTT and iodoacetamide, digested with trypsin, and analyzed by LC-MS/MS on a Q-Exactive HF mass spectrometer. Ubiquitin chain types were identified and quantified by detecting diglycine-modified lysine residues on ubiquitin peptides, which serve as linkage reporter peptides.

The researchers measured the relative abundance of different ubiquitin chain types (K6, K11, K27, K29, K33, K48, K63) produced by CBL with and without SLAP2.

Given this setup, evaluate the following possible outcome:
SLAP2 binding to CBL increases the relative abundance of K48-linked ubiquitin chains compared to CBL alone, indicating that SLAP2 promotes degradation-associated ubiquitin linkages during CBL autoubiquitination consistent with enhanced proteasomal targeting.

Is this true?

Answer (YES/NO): NO